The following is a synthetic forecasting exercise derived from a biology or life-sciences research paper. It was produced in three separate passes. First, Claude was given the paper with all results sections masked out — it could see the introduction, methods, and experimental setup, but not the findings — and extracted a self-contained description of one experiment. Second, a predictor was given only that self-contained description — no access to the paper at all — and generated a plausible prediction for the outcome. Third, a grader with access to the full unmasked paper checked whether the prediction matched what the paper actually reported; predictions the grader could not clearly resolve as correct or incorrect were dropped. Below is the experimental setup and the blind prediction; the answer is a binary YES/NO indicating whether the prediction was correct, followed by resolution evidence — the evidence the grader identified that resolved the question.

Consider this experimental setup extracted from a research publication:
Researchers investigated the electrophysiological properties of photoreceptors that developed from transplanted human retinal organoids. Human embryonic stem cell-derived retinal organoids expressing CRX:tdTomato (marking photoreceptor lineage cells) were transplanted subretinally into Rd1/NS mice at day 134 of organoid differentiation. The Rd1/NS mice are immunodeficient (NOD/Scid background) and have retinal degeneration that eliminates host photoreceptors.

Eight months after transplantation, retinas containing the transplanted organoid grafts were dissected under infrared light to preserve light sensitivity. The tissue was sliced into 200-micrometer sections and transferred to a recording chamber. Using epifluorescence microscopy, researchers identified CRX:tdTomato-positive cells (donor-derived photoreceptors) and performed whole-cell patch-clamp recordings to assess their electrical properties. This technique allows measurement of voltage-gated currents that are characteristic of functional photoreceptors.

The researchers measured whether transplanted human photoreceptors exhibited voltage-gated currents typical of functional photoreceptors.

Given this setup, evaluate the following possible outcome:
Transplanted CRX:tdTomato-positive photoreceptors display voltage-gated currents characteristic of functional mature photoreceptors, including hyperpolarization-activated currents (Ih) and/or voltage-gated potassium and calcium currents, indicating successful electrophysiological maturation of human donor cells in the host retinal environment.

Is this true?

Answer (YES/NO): NO